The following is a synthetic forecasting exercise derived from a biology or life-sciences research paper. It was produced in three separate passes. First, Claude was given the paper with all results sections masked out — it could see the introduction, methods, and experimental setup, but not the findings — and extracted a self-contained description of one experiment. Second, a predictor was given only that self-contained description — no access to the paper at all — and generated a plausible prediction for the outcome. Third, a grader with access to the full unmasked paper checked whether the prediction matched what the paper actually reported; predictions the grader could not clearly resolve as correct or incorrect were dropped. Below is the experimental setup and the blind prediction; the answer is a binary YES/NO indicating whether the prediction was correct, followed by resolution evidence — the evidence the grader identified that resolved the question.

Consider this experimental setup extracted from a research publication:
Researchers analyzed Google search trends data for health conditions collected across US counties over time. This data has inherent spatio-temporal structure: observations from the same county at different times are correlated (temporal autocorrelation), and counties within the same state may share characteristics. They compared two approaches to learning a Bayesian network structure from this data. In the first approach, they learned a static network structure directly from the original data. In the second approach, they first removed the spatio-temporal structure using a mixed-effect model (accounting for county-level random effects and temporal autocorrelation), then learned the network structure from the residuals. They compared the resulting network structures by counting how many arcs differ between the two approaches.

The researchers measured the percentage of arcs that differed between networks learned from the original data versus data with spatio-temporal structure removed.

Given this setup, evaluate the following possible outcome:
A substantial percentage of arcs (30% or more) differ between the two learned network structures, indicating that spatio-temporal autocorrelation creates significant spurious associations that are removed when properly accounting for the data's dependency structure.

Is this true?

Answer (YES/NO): YES